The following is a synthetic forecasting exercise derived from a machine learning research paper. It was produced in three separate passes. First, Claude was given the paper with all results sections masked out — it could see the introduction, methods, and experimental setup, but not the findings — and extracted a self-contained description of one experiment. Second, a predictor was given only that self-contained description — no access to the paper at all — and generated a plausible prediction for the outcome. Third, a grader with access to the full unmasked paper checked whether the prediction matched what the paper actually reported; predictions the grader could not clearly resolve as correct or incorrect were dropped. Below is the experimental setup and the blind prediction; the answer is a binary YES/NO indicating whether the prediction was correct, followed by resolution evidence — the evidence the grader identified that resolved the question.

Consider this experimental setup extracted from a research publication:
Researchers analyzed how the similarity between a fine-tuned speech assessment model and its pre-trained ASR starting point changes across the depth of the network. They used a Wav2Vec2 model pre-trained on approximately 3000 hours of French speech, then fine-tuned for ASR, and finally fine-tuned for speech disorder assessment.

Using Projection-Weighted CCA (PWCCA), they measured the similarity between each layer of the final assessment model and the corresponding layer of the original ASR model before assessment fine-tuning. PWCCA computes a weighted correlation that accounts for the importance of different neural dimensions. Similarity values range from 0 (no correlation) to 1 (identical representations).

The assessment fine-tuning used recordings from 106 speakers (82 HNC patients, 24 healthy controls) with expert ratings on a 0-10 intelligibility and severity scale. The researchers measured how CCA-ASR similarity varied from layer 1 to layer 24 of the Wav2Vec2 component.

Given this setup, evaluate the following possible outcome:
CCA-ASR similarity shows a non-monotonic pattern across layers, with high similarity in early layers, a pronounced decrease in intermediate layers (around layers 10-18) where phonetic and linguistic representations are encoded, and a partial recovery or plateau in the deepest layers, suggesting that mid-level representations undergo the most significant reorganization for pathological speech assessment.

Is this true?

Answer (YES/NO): NO